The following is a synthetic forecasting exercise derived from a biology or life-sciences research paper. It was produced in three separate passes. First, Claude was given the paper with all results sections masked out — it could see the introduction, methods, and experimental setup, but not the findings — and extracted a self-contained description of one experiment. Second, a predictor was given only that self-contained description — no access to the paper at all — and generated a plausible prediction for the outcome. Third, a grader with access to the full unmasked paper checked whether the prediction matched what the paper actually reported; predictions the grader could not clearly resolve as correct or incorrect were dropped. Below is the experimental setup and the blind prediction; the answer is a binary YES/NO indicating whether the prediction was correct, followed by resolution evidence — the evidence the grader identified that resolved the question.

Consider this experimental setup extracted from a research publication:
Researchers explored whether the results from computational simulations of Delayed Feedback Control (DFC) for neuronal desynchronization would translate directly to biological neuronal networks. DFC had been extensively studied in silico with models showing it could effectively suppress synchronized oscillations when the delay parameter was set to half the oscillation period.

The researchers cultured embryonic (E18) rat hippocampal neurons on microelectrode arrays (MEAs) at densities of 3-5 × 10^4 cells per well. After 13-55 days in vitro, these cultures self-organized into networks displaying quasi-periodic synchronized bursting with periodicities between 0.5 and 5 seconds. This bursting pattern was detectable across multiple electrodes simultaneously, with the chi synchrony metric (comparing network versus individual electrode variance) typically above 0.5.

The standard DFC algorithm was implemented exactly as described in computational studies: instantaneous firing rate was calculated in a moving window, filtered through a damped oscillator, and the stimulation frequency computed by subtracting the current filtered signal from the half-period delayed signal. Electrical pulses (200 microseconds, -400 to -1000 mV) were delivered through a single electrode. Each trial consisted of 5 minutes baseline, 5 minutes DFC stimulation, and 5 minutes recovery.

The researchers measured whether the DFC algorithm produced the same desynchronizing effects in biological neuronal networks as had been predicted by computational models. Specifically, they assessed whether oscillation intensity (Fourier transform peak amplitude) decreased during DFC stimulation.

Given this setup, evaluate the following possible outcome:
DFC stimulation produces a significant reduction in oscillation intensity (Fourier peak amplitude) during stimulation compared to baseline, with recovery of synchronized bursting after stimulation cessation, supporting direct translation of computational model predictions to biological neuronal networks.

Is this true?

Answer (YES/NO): NO